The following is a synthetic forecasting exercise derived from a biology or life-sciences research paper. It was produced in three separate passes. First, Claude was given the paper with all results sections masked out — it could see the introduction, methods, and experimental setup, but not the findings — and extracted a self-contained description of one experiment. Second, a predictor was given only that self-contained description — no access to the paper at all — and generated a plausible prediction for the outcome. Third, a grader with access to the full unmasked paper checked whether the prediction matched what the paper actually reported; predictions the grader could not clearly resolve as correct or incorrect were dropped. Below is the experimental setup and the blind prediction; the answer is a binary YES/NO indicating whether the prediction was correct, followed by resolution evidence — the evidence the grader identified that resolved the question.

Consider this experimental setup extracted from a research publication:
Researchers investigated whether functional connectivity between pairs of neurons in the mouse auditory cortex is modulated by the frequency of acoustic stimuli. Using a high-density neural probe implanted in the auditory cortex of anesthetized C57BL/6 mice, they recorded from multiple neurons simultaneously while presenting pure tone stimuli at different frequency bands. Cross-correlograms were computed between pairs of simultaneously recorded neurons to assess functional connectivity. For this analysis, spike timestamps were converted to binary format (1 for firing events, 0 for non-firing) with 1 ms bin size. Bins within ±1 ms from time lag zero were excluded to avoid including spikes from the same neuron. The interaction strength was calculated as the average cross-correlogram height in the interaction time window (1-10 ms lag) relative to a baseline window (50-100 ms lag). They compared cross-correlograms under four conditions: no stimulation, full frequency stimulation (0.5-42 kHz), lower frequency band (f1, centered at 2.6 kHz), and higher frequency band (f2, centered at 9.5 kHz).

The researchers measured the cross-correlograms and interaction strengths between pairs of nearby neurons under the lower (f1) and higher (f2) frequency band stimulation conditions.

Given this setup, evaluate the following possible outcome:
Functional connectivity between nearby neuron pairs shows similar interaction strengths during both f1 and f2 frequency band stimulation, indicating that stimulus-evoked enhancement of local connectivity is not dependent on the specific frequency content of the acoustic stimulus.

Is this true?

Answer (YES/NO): NO